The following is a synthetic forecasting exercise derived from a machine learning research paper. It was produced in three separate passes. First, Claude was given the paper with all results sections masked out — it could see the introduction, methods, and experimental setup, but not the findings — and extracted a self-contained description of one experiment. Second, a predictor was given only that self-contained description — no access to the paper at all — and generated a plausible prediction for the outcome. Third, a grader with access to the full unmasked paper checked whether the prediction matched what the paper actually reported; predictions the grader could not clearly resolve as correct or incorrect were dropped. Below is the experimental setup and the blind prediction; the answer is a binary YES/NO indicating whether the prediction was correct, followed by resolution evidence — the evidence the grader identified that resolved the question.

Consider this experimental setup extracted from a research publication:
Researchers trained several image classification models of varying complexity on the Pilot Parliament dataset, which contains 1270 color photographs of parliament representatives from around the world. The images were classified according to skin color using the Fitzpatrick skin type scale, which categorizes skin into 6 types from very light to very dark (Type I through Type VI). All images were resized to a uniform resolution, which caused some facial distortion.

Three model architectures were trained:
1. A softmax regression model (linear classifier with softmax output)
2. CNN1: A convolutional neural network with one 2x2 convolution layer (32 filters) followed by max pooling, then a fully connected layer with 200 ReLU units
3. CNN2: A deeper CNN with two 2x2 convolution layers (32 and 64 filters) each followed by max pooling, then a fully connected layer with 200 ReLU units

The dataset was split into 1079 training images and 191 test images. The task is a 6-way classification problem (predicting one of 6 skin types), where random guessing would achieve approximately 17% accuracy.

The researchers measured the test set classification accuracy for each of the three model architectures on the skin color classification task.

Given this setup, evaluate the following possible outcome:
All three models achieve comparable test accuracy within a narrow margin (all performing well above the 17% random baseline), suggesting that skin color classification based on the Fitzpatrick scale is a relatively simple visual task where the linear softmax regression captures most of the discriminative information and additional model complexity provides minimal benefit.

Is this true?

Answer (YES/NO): NO